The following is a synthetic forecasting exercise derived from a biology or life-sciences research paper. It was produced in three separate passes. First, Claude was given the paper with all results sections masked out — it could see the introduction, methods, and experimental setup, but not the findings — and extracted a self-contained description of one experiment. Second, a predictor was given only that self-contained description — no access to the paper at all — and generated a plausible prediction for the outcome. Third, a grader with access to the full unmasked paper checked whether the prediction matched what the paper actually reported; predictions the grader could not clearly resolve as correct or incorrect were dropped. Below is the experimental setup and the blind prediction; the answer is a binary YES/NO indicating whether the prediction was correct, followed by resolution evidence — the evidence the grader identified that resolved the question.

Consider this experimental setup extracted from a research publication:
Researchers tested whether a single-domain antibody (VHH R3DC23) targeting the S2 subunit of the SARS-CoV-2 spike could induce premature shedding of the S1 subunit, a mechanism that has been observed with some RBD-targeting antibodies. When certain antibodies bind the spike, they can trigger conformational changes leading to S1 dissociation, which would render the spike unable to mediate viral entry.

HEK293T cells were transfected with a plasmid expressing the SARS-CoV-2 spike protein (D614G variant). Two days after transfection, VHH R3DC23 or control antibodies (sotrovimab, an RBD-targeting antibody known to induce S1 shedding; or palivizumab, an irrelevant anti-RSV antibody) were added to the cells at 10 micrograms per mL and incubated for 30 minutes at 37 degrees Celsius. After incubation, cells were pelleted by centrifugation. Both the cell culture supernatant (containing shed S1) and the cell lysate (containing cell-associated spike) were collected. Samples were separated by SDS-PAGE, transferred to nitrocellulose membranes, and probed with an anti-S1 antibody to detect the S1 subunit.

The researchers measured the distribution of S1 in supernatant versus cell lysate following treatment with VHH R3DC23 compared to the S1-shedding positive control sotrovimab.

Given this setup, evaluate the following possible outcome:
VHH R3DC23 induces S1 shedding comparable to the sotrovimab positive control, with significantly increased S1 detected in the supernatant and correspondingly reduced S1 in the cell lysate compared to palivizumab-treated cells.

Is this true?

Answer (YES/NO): NO